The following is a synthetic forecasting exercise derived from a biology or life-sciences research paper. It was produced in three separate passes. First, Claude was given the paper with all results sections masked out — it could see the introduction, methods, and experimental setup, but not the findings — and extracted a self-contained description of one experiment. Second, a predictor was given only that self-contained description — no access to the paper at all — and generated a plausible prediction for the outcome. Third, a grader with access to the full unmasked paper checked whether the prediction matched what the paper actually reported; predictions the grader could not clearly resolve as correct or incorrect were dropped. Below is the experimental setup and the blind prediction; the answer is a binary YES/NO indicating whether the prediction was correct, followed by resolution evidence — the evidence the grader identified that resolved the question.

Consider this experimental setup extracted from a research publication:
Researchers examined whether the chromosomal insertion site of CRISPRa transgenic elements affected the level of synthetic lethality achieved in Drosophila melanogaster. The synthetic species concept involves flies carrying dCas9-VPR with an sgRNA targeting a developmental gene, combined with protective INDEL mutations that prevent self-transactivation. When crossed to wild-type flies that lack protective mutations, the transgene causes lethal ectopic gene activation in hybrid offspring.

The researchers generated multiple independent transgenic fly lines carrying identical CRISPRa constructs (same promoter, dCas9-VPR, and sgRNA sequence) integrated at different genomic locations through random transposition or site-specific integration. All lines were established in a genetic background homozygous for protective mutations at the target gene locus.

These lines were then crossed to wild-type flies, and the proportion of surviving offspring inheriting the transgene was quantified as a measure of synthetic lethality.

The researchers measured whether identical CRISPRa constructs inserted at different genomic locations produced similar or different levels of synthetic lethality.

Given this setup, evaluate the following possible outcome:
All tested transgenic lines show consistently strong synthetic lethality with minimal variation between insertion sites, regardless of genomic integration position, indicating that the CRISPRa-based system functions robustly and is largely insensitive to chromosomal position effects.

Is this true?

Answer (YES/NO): NO